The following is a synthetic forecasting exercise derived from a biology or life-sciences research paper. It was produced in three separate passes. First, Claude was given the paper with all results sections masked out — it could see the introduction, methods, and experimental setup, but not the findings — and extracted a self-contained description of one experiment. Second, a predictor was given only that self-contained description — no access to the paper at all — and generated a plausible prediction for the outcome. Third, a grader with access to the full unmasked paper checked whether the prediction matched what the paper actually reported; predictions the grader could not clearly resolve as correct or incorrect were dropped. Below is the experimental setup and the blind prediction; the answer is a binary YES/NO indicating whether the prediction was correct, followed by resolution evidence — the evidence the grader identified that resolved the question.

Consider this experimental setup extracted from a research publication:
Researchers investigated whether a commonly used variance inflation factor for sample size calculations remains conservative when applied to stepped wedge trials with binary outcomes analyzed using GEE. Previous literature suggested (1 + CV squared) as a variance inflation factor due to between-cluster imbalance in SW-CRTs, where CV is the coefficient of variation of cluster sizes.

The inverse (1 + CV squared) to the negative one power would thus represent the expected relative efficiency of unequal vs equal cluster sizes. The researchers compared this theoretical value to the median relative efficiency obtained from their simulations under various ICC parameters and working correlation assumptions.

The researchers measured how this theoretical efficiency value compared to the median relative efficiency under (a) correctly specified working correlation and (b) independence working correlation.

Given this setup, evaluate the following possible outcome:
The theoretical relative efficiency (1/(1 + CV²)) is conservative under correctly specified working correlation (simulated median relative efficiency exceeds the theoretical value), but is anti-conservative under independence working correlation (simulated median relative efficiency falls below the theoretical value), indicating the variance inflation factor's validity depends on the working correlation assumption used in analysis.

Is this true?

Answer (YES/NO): NO